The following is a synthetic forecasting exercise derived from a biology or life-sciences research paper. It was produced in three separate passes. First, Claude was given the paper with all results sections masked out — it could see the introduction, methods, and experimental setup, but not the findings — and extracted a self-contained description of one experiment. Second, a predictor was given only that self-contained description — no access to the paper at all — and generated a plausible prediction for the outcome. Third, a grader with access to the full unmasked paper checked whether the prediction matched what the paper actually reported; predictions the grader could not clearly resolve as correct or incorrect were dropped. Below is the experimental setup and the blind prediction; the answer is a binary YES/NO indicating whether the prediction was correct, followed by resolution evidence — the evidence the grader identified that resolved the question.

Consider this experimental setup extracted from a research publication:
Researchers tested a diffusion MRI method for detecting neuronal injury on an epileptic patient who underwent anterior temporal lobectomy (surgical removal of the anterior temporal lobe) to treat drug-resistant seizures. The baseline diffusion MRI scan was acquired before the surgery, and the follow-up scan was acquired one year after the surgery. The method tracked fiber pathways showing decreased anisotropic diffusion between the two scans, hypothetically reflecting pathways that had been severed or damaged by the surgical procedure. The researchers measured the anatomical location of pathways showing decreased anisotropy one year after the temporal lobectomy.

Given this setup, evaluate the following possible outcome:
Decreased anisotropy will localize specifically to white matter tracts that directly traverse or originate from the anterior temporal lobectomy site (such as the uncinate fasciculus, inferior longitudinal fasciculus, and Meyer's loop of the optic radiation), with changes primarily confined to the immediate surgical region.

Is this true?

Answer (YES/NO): NO